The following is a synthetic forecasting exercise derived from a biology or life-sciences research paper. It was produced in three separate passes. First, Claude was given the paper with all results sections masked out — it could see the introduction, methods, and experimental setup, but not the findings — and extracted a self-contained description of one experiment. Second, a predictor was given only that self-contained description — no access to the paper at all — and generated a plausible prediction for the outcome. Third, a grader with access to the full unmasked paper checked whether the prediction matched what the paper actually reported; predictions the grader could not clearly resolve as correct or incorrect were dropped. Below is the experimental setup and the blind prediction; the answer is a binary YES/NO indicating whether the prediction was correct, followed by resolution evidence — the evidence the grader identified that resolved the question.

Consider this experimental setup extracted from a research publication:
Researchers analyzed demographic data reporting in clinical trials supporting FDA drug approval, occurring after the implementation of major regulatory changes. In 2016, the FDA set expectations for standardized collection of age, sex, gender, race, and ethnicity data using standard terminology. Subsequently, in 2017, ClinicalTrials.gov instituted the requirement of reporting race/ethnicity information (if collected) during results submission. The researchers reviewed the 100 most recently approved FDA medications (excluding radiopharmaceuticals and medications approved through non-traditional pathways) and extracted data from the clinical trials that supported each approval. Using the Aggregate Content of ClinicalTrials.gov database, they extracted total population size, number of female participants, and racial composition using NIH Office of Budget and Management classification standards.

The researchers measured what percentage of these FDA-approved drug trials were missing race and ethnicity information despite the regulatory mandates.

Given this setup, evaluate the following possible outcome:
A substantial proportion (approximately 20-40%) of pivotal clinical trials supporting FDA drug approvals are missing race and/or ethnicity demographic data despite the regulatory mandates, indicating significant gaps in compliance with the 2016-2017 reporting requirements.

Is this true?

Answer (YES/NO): YES